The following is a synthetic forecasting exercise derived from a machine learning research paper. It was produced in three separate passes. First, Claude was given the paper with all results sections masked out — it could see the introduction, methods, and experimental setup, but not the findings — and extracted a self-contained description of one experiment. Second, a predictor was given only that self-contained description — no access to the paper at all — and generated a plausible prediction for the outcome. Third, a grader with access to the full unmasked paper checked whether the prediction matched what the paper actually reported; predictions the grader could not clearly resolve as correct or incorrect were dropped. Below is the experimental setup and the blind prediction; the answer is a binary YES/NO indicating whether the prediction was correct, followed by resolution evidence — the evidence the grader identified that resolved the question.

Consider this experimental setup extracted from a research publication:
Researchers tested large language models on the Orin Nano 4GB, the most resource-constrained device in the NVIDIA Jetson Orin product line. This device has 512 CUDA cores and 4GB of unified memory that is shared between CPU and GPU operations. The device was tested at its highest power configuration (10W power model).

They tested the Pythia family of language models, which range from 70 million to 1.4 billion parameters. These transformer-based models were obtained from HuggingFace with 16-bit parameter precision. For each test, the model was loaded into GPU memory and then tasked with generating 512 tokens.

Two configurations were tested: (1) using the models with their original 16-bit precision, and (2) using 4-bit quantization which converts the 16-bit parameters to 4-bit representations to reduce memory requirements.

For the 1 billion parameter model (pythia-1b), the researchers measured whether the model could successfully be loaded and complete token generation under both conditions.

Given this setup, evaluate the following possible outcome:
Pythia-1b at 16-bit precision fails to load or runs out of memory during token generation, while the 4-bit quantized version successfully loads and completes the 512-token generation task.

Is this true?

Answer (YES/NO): YES